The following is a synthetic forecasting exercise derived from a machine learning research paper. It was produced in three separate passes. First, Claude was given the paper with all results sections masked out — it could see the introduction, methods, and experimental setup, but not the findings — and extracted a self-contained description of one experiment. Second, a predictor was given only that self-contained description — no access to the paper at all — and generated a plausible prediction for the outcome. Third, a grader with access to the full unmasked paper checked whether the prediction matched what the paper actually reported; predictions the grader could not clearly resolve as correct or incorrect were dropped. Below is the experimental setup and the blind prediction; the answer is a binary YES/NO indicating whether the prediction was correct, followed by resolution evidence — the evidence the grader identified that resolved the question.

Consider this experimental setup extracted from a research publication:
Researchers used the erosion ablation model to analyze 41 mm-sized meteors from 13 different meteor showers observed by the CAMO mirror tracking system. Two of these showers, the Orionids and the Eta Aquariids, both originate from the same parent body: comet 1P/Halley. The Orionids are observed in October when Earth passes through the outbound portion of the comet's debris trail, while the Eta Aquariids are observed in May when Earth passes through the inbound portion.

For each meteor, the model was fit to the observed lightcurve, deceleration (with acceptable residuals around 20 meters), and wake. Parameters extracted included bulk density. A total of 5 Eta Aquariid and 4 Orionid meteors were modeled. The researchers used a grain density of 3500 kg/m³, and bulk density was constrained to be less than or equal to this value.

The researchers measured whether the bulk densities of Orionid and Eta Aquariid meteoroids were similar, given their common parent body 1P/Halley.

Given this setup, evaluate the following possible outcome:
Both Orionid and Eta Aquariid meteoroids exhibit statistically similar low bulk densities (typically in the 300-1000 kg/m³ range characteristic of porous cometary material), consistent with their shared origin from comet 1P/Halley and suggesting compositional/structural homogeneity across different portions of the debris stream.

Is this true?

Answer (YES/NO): YES